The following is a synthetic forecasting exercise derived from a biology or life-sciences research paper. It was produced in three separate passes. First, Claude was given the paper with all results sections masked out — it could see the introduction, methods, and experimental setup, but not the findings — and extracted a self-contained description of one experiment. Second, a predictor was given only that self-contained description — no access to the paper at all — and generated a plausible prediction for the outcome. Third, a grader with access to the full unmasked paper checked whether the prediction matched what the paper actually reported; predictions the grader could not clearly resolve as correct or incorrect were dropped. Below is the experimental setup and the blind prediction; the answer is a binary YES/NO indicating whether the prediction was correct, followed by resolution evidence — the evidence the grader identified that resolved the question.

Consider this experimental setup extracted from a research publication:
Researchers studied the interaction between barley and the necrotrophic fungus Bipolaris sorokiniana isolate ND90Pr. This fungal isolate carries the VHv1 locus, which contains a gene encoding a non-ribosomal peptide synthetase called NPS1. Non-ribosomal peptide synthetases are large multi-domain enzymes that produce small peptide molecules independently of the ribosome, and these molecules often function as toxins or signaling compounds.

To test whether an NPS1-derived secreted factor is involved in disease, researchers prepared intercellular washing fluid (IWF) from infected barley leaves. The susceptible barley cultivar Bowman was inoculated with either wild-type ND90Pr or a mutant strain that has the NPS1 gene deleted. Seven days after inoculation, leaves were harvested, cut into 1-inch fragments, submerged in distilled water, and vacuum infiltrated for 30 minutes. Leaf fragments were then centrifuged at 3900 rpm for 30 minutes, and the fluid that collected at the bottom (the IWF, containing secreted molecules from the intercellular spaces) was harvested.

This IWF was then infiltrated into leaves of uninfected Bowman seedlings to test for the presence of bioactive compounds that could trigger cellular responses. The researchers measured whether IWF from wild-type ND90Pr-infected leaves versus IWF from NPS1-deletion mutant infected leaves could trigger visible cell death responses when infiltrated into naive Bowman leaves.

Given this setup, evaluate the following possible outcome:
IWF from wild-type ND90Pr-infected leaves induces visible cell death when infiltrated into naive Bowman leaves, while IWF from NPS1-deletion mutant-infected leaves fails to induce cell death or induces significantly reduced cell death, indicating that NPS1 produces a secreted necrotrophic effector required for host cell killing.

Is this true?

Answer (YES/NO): YES